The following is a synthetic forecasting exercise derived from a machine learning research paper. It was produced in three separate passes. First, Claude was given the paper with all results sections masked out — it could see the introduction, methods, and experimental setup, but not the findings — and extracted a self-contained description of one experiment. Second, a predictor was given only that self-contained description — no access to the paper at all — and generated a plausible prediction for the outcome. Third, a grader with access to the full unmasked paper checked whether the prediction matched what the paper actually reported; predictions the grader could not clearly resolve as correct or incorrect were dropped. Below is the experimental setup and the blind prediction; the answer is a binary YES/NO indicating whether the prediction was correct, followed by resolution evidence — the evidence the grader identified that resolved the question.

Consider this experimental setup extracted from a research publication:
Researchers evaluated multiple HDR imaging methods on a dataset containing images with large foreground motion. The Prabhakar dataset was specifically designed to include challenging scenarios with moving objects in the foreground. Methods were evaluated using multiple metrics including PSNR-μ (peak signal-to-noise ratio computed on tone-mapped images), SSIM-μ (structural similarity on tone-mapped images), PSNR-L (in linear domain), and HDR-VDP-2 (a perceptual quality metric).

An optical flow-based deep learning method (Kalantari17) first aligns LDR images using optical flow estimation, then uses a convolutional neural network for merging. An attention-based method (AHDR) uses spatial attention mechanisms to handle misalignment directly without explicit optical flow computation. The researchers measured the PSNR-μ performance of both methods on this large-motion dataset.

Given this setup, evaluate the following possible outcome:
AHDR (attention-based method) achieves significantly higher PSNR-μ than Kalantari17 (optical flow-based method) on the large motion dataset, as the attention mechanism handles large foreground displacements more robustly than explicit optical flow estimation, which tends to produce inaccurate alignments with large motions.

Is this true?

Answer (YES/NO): NO